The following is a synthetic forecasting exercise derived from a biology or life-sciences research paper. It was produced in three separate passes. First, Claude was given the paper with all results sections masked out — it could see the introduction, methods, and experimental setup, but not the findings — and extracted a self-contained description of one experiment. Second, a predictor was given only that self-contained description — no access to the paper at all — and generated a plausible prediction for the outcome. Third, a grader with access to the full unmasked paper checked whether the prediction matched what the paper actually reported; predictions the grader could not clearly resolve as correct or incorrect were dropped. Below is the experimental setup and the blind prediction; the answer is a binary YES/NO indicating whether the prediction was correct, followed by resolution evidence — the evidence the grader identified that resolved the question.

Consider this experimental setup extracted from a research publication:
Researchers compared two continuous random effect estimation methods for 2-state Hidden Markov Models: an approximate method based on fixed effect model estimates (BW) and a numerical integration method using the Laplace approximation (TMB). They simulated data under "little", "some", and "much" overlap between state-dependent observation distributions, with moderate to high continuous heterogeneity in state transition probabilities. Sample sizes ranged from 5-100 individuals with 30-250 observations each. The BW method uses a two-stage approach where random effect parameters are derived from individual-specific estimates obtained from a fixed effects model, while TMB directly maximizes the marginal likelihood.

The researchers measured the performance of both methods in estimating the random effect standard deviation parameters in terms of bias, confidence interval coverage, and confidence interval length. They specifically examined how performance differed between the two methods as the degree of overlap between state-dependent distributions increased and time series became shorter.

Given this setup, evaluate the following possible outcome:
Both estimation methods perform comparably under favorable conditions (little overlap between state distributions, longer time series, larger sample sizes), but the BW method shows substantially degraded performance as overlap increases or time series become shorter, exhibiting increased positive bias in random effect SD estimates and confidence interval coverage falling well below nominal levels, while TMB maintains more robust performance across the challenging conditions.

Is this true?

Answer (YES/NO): NO